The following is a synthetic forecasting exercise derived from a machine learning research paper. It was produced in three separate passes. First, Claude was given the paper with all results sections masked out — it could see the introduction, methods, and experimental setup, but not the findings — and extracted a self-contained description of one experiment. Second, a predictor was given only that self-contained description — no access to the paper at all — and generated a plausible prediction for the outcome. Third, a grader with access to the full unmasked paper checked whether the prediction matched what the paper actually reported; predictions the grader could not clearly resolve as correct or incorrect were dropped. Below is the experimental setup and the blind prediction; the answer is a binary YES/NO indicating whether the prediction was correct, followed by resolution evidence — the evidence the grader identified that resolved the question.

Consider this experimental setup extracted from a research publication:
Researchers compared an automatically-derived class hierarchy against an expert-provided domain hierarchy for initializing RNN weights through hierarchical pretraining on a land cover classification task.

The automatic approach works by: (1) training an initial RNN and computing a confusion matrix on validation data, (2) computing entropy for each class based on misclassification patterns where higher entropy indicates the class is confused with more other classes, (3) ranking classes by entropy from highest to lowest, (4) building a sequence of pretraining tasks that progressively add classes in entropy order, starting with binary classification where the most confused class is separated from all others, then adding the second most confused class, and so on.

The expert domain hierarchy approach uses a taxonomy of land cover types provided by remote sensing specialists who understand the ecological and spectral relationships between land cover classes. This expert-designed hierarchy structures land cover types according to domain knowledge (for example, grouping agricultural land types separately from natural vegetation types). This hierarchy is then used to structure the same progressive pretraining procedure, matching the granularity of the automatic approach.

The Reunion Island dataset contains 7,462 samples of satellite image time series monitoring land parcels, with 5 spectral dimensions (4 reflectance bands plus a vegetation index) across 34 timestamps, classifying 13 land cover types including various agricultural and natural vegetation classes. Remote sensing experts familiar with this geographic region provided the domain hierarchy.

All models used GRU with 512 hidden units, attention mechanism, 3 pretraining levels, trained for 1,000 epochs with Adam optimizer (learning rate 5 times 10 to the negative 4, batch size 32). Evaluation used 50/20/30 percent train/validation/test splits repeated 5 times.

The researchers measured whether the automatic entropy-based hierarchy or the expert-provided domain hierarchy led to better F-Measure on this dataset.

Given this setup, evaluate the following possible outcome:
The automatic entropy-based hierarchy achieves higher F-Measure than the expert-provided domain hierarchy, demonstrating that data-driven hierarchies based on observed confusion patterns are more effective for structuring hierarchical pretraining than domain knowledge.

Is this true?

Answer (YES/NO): YES